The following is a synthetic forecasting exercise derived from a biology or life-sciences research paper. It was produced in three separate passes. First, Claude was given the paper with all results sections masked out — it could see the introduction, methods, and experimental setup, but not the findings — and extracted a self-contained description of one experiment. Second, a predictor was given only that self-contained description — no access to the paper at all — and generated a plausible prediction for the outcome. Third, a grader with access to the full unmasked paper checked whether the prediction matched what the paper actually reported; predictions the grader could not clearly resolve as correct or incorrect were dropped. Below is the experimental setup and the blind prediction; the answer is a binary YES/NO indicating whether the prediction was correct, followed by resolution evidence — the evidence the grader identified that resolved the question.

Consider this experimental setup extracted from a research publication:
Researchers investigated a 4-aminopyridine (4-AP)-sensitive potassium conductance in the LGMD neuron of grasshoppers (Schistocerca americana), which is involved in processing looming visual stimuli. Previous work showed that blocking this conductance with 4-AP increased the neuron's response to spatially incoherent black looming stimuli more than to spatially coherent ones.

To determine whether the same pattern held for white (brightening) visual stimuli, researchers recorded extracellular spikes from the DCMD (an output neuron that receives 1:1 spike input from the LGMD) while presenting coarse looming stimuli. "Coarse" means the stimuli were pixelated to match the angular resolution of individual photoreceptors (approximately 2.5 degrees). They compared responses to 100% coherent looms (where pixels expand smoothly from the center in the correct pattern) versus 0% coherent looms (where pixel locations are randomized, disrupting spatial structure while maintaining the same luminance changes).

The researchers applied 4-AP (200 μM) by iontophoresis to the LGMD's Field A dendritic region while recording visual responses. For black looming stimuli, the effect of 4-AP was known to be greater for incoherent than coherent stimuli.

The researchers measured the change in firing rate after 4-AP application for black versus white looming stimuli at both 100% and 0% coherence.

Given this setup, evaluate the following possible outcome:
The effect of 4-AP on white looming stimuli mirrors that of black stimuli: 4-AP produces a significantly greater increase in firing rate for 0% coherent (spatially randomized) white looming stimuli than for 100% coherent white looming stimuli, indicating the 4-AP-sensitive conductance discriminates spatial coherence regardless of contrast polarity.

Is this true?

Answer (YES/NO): NO